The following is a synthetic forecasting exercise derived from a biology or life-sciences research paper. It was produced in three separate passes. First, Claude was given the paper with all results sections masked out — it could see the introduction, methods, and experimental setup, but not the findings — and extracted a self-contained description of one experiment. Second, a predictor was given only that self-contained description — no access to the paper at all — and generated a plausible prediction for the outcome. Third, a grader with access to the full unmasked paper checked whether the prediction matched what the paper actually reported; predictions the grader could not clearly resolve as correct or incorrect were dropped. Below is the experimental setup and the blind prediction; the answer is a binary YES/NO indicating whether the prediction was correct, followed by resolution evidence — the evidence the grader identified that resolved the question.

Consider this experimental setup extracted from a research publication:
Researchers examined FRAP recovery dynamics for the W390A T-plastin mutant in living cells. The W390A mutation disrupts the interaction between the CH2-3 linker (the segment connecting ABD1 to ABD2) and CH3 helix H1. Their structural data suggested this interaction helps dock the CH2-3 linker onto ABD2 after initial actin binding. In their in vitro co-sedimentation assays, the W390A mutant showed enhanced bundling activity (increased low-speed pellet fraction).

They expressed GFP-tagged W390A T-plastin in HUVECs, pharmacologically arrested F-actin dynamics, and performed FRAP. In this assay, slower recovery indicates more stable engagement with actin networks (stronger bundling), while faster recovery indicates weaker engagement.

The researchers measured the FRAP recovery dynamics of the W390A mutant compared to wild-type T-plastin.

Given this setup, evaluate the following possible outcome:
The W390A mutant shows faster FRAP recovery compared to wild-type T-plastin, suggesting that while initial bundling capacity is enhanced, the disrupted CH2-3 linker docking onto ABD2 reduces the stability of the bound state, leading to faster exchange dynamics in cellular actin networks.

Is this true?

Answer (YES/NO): NO